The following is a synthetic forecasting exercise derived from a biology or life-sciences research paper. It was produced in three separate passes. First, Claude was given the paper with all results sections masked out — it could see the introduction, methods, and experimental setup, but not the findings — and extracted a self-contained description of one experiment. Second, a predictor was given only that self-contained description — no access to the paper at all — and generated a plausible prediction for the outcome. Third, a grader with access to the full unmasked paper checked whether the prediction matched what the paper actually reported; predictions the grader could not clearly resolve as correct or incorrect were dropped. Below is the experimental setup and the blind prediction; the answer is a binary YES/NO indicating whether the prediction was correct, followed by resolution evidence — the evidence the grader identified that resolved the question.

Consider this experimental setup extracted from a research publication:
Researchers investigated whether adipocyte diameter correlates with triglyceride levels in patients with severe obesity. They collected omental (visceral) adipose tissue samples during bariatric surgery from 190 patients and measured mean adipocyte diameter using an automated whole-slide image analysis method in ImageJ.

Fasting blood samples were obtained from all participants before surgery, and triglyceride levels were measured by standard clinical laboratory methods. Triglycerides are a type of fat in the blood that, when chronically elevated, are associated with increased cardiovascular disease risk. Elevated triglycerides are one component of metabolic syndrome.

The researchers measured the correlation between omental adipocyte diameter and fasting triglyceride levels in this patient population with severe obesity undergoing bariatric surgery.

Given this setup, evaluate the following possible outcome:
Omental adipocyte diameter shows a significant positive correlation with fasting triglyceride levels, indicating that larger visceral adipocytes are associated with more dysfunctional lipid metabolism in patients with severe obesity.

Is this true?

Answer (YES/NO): YES